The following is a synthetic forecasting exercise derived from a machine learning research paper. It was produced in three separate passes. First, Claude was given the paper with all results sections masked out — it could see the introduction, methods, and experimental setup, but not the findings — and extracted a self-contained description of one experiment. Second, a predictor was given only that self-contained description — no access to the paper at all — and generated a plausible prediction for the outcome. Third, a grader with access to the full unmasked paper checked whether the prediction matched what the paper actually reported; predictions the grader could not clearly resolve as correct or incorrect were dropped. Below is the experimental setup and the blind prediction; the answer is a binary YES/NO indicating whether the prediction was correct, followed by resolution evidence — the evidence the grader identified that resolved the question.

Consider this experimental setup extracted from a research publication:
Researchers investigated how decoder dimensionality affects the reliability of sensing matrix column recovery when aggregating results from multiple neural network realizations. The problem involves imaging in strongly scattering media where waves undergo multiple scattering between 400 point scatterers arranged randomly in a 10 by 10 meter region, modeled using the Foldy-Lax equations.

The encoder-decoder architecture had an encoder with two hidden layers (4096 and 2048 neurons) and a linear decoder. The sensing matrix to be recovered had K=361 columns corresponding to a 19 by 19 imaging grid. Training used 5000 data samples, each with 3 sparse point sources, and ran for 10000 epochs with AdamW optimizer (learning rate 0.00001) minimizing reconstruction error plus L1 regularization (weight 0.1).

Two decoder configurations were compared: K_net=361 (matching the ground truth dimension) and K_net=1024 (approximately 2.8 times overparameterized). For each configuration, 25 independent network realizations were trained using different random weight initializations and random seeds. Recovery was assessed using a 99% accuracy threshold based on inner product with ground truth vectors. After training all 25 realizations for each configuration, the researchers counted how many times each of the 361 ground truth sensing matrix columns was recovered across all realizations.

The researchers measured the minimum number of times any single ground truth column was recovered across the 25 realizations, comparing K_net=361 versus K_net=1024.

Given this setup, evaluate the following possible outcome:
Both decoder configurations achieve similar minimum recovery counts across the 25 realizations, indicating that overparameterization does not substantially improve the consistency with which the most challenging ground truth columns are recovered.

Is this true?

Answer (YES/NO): NO